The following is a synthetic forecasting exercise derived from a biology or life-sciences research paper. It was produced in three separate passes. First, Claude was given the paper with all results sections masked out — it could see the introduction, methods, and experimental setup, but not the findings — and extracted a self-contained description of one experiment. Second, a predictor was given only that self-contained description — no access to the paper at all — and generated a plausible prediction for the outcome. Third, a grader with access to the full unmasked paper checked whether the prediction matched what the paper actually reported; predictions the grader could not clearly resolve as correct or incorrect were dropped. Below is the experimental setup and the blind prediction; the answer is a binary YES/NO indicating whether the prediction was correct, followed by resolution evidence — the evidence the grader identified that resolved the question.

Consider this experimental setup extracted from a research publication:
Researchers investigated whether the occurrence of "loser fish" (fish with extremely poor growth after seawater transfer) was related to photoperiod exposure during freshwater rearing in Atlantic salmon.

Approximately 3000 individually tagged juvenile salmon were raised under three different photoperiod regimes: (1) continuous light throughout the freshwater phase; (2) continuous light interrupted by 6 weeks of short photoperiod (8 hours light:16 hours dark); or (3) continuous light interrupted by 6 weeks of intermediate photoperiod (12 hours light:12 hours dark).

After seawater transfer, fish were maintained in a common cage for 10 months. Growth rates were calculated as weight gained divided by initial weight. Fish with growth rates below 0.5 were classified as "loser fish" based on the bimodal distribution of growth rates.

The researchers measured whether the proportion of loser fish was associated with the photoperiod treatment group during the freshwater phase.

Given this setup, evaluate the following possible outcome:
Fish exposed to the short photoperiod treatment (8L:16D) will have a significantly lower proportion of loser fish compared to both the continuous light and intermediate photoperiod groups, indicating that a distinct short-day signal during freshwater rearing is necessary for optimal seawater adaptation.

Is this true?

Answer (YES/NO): NO